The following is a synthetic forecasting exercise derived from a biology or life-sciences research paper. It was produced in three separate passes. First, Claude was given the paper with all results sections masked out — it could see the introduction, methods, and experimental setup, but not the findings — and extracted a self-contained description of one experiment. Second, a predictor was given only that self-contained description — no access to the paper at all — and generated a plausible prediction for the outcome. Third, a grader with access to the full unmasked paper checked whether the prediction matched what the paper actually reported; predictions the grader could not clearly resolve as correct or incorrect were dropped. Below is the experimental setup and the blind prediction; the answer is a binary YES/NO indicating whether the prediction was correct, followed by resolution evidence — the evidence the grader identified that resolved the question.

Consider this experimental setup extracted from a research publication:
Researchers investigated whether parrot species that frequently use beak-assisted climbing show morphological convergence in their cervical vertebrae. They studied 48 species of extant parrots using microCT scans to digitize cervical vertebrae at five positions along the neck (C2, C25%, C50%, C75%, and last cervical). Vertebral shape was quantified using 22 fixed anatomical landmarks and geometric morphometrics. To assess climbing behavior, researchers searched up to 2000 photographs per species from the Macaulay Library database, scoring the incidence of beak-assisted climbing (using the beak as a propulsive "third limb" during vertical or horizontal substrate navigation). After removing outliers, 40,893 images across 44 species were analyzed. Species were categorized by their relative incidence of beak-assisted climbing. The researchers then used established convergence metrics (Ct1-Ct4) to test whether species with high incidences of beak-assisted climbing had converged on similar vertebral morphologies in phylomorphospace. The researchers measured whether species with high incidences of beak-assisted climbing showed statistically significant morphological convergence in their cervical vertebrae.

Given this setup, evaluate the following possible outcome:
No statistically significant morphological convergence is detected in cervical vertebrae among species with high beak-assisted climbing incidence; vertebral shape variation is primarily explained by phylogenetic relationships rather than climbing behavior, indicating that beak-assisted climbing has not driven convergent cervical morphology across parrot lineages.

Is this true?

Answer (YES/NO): YES